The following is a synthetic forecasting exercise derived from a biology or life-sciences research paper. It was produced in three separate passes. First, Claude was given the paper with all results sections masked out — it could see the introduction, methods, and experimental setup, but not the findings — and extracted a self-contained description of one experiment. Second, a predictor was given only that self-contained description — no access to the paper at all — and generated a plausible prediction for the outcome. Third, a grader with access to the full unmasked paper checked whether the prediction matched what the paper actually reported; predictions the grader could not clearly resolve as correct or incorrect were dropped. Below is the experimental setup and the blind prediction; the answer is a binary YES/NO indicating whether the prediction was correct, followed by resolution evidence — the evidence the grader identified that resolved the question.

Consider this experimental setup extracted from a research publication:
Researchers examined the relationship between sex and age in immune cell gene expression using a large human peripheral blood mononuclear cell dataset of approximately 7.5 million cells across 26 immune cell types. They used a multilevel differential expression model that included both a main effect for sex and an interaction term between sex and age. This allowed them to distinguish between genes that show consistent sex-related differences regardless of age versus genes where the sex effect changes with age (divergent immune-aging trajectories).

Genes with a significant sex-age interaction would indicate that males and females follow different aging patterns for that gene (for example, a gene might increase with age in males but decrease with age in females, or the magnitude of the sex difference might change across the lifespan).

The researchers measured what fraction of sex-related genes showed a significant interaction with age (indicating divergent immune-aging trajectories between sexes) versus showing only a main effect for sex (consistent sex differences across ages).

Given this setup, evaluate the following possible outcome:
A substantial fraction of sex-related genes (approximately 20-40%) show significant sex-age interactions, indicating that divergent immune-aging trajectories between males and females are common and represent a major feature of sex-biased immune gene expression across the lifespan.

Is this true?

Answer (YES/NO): NO